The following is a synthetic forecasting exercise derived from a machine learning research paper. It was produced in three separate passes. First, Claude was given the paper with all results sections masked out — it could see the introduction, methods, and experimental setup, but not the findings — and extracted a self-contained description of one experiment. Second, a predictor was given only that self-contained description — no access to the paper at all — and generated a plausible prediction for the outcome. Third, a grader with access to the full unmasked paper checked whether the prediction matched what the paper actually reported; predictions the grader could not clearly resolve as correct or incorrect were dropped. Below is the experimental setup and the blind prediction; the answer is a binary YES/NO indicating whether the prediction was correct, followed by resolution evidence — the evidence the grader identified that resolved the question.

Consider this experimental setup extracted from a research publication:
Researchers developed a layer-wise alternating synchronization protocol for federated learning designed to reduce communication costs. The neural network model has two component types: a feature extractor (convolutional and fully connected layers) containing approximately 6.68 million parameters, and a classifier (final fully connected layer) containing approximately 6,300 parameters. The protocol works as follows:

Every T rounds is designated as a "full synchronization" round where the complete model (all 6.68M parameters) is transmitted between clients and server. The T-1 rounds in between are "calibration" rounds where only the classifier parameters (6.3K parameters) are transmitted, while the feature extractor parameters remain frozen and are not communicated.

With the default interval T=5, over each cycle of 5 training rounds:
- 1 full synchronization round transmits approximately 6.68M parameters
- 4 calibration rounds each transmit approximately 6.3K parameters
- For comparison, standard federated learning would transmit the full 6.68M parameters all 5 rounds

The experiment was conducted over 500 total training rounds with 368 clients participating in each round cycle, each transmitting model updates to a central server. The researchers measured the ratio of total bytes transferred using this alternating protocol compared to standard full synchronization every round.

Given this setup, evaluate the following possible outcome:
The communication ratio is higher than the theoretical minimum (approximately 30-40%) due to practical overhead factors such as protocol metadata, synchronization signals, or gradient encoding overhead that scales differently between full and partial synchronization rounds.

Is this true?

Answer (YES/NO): YES